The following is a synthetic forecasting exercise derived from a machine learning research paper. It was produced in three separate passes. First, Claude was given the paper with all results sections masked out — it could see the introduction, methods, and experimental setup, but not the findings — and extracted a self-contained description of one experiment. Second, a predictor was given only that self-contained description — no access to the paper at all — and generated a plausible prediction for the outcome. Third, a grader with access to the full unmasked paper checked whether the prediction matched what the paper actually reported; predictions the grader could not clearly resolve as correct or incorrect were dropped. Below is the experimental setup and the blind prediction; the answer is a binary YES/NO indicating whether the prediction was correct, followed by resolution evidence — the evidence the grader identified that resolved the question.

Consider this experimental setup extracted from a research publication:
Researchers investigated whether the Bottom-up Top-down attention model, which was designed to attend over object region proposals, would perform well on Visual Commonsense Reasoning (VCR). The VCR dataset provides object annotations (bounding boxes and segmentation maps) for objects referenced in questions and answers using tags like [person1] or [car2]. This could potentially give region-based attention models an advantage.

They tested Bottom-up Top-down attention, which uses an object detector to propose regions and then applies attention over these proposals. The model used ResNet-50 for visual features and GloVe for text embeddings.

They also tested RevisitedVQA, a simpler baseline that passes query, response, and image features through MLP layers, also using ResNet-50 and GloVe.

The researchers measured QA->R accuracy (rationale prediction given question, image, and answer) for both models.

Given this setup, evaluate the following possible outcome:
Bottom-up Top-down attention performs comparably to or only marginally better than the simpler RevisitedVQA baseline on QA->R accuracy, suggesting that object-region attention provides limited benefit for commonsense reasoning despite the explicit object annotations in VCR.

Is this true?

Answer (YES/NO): NO